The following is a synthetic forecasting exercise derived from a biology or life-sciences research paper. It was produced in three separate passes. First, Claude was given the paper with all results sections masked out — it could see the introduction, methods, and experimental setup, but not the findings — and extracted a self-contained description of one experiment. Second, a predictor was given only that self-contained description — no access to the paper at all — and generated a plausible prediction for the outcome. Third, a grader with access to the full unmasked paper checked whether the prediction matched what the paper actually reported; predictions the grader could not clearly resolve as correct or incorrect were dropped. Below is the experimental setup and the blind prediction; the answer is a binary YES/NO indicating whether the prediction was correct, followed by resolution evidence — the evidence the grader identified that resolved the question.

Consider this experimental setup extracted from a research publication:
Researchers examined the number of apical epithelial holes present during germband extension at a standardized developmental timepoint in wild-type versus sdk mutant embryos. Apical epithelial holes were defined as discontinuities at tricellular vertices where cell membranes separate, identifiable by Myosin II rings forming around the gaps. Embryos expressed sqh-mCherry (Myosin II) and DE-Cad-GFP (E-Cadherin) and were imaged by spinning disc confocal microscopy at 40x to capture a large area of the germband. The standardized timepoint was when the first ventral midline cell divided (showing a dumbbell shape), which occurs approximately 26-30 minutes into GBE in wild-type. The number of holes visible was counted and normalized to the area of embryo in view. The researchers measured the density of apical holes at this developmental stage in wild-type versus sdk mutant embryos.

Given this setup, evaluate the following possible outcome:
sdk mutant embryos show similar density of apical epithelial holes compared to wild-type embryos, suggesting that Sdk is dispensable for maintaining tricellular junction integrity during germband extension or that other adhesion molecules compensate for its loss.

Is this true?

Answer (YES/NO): NO